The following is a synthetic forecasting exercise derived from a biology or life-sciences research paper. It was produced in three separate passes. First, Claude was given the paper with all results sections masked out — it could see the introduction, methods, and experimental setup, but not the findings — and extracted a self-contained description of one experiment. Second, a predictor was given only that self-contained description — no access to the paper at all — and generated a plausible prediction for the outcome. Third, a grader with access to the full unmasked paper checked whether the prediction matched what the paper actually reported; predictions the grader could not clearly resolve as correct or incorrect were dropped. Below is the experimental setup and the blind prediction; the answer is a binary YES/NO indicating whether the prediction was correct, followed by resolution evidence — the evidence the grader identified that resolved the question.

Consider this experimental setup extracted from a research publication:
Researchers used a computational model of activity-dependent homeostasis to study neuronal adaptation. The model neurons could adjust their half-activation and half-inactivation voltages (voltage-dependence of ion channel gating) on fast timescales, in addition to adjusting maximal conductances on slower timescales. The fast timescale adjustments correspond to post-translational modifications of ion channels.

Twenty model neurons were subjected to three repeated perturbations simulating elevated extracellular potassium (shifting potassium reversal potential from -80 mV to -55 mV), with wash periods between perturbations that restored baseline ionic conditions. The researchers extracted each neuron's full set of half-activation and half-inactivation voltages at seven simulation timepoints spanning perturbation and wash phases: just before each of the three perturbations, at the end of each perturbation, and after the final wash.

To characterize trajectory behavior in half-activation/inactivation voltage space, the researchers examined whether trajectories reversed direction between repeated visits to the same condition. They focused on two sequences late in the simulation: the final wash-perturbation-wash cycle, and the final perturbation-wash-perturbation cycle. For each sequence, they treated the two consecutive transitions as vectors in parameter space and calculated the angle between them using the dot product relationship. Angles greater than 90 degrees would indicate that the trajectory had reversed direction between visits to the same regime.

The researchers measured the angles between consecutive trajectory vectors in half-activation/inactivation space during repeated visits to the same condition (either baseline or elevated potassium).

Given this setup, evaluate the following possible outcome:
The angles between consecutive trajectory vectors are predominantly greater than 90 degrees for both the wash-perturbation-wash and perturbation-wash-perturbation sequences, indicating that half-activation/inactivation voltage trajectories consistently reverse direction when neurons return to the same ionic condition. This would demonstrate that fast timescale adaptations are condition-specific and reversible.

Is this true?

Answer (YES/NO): YES